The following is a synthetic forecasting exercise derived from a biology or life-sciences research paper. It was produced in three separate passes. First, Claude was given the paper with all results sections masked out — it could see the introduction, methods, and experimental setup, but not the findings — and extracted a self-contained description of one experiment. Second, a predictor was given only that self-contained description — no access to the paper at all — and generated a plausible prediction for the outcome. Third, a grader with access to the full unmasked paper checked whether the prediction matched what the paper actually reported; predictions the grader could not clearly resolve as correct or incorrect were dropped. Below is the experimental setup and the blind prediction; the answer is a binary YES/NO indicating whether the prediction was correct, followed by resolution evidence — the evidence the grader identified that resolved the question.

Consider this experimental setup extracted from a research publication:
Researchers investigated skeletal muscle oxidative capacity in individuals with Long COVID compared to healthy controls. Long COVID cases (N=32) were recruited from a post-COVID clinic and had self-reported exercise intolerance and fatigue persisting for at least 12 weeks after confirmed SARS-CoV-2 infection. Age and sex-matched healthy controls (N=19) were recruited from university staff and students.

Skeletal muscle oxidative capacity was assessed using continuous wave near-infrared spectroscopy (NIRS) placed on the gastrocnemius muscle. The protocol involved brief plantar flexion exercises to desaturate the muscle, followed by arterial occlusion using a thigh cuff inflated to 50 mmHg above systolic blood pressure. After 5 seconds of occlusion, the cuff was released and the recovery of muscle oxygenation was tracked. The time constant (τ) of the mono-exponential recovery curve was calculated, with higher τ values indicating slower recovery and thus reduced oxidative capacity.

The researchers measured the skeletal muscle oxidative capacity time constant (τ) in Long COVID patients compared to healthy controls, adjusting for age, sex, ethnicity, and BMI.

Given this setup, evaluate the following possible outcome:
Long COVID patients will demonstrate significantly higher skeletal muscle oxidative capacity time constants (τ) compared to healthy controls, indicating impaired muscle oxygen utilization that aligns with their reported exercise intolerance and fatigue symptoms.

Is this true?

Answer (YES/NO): YES